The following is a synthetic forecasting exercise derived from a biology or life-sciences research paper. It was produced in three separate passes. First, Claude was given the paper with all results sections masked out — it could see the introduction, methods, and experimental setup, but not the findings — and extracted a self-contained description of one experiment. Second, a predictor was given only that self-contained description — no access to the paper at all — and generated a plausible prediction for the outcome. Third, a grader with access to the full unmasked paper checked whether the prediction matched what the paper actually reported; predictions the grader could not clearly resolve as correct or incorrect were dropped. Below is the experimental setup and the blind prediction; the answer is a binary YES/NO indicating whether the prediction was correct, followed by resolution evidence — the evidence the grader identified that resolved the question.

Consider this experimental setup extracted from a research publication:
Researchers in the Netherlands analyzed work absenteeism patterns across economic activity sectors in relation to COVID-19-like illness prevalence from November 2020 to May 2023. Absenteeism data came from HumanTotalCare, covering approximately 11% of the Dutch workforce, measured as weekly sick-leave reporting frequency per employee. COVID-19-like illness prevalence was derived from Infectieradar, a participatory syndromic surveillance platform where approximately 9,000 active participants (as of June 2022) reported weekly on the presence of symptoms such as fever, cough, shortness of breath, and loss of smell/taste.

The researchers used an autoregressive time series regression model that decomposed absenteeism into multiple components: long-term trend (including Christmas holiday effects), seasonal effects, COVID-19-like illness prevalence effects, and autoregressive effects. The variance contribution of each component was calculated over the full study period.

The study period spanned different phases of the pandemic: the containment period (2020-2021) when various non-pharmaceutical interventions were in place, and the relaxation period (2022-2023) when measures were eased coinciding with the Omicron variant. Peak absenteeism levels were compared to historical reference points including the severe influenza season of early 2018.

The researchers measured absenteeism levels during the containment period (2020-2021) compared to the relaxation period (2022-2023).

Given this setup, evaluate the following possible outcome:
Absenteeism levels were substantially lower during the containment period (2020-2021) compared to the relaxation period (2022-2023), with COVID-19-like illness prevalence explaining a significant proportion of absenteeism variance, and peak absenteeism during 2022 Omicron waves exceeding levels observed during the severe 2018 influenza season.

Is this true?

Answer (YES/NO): NO